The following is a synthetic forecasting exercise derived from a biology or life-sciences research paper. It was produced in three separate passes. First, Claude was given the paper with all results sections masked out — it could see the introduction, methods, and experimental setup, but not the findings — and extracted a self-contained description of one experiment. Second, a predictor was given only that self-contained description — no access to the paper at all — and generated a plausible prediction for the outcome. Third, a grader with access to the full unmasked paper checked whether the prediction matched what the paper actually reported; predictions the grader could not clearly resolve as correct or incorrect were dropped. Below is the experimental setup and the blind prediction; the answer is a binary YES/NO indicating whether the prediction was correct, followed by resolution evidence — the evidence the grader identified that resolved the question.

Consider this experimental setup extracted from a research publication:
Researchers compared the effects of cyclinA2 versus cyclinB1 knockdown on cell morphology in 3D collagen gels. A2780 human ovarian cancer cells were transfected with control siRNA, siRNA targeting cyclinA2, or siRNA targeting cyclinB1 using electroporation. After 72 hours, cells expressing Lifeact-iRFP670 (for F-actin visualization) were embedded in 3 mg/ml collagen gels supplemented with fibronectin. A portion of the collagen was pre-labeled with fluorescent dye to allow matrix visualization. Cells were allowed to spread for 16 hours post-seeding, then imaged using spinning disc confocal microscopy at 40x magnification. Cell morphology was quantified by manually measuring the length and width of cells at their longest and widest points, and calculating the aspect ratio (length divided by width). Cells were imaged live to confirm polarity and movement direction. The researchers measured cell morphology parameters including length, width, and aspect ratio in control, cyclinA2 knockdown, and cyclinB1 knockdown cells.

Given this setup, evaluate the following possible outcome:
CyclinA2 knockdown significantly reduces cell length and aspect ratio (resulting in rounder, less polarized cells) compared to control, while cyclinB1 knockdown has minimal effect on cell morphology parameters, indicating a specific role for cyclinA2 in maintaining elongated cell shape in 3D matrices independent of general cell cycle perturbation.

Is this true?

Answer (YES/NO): NO